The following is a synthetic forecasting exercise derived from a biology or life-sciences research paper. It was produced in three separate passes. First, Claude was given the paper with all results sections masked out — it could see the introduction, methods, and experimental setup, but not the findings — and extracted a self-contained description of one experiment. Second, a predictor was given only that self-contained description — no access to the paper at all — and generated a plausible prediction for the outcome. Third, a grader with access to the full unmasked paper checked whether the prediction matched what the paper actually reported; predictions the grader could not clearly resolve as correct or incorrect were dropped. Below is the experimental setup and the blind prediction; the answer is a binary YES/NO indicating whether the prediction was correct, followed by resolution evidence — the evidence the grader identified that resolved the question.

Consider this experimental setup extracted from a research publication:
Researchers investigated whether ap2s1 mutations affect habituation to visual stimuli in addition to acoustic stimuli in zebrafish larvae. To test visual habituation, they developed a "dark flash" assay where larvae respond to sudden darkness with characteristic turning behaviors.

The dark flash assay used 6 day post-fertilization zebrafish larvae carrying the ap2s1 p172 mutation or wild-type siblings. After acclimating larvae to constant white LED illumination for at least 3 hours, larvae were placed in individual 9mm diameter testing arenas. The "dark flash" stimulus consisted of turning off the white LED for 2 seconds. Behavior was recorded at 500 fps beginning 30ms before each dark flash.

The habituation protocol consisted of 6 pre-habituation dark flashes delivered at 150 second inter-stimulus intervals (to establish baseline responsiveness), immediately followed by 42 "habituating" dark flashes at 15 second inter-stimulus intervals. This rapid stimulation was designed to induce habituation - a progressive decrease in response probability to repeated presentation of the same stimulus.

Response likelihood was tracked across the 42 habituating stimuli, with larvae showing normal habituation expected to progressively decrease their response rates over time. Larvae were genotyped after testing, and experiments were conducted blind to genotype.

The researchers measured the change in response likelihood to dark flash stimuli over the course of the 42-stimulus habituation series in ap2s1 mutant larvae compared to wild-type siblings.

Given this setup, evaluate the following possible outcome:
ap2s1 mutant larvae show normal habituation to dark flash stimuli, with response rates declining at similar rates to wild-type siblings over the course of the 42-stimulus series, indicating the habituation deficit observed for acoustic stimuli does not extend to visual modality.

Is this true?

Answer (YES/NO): YES